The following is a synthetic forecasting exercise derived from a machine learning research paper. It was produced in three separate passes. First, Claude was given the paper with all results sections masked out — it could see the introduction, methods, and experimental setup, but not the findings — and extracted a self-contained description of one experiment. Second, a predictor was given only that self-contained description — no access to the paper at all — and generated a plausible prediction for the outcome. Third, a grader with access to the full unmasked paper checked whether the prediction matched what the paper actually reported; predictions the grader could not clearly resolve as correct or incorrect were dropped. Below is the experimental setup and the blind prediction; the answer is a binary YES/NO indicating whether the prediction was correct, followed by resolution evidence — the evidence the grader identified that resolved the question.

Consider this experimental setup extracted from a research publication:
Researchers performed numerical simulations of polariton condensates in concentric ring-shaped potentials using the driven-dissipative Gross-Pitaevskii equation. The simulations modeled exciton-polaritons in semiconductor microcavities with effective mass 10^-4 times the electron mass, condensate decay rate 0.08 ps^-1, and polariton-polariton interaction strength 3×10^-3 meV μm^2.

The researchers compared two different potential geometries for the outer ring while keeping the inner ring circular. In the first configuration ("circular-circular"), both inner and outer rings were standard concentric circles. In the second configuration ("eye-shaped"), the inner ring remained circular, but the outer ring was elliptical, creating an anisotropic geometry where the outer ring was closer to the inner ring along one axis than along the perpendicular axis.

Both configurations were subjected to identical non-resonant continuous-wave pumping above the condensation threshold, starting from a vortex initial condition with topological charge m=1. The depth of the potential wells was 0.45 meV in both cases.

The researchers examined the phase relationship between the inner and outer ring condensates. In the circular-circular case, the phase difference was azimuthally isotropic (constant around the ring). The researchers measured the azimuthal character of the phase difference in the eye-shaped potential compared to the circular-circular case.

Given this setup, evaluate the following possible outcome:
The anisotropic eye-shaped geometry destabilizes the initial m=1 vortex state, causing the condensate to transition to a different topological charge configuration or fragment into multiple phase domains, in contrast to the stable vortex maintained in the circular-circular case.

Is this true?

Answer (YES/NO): YES